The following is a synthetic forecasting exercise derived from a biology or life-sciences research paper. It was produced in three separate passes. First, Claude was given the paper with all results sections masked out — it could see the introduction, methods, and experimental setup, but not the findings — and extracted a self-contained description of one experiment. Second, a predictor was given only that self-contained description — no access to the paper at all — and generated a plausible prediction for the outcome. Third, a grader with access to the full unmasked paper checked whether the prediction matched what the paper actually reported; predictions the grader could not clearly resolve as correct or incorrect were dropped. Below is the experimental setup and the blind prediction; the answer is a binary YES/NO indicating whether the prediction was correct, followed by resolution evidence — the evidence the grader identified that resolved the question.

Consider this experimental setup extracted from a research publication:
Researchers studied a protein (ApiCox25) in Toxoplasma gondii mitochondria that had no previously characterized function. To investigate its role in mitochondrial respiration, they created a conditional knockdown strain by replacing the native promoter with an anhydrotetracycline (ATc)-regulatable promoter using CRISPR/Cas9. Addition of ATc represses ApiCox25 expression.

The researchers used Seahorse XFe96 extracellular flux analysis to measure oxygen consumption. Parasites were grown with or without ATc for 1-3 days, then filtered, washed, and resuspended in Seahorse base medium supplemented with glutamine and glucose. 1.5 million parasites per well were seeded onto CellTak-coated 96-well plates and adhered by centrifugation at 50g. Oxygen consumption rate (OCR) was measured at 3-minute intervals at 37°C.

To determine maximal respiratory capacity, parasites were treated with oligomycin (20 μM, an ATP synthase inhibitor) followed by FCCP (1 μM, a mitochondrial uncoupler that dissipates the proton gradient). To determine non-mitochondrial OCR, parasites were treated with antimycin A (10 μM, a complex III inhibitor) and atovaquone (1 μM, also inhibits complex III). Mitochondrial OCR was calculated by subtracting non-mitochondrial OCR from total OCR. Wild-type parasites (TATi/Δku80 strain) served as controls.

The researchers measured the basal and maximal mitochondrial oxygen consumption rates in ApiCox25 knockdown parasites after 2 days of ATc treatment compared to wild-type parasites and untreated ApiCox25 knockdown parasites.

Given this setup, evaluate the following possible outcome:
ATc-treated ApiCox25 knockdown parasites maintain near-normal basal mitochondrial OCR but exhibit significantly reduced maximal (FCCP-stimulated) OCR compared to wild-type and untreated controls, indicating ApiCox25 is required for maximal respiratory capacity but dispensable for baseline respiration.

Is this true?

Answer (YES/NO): NO